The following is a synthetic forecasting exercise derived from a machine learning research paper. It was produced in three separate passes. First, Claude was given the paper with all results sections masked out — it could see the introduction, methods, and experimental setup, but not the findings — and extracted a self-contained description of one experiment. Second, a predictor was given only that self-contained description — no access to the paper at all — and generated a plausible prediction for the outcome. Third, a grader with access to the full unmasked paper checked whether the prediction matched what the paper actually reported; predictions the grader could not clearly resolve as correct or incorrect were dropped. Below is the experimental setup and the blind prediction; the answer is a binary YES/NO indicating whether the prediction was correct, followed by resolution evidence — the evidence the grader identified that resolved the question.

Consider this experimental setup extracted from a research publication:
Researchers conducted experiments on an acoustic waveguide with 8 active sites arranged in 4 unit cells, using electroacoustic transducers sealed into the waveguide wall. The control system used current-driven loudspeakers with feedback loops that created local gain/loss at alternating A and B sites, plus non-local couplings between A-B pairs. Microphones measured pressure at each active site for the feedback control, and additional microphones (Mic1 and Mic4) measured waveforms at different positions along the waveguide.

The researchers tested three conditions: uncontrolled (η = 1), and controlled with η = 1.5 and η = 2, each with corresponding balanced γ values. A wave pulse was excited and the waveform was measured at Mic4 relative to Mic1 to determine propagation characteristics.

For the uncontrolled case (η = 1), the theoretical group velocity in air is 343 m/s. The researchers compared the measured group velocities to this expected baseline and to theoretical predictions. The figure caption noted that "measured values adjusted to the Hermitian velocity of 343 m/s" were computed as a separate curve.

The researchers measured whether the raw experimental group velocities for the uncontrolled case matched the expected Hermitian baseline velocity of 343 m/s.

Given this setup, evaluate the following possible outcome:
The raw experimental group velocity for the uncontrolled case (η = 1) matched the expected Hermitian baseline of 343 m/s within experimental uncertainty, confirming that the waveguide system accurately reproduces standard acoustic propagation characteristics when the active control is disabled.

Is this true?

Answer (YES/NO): NO